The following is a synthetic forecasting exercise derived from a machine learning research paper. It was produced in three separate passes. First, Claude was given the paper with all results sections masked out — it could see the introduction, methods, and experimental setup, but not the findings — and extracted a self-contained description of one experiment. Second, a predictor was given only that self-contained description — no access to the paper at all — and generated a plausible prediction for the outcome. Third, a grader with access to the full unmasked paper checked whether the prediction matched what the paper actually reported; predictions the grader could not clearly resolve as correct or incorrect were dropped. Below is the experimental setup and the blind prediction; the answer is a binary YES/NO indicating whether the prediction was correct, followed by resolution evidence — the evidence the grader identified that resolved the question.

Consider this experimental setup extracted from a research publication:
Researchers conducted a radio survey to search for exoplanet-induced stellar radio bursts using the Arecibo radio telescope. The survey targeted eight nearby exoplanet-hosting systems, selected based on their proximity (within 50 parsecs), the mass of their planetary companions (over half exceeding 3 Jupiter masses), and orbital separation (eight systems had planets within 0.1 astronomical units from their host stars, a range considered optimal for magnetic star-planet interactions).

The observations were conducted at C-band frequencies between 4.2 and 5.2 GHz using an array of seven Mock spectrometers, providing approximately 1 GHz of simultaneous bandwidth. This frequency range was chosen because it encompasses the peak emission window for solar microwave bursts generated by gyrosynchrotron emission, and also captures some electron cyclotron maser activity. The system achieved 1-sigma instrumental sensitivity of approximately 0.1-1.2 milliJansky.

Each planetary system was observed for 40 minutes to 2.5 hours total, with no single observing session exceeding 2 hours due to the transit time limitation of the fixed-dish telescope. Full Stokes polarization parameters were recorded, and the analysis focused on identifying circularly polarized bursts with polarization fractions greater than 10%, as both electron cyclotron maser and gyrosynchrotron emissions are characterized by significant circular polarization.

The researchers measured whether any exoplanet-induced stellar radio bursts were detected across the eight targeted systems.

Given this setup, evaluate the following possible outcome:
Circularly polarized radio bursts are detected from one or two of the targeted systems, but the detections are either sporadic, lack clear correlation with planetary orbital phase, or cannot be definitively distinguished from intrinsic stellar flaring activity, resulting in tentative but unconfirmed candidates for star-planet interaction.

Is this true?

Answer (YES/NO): NO